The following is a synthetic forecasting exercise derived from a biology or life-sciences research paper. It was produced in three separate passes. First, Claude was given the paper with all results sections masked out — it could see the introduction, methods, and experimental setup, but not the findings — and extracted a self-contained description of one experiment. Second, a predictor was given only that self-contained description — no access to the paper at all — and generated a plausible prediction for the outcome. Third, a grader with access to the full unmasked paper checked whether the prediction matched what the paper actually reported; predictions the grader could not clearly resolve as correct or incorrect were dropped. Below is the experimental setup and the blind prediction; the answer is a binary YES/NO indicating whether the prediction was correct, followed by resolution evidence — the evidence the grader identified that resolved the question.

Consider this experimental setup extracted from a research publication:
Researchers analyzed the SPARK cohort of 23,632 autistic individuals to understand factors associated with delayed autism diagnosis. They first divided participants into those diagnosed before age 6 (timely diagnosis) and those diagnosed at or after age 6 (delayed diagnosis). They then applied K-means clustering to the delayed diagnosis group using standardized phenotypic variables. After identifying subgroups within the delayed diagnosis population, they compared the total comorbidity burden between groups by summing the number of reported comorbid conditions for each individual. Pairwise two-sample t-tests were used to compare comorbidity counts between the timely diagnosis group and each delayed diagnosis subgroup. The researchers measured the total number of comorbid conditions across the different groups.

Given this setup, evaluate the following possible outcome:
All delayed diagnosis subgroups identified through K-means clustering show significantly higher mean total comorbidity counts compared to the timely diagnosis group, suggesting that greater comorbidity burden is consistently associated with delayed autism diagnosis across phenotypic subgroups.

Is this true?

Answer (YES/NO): NO